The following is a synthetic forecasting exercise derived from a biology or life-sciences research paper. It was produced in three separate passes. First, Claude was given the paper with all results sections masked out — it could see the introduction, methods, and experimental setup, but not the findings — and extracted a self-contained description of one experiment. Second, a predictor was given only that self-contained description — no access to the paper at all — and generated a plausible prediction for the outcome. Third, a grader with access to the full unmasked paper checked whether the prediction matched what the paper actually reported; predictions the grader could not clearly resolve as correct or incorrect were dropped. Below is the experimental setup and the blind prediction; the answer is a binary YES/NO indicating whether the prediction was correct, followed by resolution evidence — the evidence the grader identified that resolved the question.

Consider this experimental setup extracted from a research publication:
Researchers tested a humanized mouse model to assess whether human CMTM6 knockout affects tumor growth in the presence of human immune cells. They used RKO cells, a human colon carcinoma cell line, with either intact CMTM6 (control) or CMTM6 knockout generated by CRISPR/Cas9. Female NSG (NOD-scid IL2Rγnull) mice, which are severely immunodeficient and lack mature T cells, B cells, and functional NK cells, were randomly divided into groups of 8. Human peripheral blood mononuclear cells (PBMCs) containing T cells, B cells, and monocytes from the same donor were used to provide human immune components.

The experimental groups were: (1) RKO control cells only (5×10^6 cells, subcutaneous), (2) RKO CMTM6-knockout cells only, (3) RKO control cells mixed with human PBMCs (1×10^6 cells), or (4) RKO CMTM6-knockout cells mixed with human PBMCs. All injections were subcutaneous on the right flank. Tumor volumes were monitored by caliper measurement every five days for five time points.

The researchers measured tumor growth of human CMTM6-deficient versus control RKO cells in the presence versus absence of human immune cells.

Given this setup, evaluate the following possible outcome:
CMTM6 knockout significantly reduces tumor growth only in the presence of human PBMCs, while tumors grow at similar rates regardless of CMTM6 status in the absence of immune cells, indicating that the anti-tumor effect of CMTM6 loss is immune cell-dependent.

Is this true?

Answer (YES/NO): YES